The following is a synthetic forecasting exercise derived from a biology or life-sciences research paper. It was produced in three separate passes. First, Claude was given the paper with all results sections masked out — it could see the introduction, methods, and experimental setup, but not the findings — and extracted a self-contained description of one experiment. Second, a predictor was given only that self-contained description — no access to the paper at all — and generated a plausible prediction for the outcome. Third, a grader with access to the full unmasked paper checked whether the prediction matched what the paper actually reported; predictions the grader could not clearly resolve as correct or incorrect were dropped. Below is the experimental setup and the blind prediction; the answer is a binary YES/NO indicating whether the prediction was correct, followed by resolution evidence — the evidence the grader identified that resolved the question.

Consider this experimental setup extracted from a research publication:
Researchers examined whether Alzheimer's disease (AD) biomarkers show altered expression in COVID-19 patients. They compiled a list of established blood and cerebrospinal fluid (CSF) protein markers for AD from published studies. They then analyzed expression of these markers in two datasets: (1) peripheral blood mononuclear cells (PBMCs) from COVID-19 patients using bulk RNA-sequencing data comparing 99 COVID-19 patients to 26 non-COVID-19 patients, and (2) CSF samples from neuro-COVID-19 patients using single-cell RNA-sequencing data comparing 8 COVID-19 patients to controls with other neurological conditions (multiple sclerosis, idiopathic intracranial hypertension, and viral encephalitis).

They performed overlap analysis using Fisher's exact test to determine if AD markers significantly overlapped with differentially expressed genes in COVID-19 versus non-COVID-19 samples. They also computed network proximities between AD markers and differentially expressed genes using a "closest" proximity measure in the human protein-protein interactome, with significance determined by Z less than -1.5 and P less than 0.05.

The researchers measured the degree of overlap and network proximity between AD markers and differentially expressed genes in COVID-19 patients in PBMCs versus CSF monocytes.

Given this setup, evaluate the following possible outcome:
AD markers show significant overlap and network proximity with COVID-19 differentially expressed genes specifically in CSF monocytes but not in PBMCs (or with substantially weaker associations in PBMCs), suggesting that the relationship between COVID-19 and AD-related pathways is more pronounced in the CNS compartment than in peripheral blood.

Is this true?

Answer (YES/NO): YES